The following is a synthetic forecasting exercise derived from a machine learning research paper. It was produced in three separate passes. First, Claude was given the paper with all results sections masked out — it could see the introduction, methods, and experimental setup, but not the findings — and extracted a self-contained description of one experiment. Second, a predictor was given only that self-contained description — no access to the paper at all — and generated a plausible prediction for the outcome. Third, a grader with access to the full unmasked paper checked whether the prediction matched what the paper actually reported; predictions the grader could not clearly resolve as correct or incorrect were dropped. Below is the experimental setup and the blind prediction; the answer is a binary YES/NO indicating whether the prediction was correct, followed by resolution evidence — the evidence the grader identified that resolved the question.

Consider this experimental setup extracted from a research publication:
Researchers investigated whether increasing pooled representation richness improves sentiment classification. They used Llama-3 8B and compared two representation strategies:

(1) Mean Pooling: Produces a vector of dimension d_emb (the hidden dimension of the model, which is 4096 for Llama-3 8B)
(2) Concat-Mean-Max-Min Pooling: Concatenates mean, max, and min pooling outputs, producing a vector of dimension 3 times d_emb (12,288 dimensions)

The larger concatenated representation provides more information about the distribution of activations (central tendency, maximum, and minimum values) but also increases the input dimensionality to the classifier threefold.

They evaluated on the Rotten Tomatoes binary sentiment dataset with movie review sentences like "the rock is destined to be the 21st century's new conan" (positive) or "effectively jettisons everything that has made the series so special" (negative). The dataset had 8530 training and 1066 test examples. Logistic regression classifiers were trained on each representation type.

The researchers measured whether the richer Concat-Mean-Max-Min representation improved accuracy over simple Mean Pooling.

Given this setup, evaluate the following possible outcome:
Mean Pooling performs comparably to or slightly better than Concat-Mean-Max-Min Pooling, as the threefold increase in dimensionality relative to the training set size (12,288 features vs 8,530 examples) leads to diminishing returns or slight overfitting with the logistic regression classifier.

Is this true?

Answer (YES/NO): NO